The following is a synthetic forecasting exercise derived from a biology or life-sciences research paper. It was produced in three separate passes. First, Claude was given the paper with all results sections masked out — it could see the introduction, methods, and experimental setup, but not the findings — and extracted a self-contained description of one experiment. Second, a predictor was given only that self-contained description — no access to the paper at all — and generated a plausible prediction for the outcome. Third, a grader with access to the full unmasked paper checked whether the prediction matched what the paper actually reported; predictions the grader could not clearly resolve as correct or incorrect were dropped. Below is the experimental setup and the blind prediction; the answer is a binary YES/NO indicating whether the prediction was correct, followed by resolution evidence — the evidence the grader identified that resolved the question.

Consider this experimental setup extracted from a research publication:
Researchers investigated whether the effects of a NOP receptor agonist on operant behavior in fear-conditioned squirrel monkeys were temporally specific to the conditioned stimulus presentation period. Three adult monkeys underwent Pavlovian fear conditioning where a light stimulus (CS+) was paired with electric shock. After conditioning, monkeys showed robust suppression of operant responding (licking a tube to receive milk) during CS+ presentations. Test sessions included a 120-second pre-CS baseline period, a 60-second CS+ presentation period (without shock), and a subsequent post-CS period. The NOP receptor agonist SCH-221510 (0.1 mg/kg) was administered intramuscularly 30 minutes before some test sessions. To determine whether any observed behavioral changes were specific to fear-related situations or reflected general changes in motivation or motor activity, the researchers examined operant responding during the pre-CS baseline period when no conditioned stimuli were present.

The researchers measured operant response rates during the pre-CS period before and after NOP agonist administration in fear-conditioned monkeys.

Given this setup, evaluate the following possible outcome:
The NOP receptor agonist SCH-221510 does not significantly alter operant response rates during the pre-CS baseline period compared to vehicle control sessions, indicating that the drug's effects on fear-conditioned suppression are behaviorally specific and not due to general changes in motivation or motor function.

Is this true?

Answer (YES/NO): YES